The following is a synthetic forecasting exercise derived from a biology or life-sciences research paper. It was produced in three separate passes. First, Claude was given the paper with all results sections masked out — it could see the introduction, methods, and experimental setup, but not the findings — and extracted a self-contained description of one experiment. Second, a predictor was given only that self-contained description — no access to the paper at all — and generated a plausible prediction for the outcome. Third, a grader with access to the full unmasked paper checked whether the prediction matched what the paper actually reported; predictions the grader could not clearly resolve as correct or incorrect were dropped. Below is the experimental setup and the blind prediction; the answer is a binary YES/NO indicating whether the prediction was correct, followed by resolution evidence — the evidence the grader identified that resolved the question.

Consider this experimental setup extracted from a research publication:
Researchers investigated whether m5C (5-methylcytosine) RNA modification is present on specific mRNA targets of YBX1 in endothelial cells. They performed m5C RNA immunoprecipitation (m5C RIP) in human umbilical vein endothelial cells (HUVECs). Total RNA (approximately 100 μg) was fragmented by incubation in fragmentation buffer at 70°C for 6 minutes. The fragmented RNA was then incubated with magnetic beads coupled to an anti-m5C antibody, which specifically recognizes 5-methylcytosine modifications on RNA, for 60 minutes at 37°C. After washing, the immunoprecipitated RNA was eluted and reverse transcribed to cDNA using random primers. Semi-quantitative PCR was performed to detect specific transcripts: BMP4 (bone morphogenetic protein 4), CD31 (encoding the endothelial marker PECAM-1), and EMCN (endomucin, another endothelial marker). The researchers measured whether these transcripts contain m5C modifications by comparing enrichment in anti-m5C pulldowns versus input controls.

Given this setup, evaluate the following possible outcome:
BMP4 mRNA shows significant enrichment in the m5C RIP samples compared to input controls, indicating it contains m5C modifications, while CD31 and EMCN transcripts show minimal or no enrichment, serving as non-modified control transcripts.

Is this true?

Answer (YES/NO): NO